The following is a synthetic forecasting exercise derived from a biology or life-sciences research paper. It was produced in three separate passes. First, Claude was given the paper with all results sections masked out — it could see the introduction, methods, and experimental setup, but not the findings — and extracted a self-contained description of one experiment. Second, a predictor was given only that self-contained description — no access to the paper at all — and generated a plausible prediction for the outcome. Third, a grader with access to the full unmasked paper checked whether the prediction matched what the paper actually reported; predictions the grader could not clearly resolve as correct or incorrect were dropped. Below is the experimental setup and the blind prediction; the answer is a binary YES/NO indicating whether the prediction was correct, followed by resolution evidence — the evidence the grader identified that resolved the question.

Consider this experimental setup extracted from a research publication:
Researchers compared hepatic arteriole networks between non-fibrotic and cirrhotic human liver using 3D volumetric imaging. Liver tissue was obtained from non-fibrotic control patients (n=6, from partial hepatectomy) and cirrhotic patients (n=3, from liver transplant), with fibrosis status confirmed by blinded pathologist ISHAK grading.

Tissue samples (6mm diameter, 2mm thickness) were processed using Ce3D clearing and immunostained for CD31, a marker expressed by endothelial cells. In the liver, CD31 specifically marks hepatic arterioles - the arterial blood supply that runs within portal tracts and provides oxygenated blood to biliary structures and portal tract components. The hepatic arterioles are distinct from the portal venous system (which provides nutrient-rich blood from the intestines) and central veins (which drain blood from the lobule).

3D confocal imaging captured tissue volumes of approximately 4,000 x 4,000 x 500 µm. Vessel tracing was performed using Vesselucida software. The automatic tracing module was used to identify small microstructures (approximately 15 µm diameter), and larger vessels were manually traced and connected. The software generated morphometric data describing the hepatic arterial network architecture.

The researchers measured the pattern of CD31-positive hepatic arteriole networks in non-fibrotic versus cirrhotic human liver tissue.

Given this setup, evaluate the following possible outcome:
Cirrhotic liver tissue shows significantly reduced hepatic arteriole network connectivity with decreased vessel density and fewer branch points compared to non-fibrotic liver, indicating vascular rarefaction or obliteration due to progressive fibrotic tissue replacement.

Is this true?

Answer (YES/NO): NO